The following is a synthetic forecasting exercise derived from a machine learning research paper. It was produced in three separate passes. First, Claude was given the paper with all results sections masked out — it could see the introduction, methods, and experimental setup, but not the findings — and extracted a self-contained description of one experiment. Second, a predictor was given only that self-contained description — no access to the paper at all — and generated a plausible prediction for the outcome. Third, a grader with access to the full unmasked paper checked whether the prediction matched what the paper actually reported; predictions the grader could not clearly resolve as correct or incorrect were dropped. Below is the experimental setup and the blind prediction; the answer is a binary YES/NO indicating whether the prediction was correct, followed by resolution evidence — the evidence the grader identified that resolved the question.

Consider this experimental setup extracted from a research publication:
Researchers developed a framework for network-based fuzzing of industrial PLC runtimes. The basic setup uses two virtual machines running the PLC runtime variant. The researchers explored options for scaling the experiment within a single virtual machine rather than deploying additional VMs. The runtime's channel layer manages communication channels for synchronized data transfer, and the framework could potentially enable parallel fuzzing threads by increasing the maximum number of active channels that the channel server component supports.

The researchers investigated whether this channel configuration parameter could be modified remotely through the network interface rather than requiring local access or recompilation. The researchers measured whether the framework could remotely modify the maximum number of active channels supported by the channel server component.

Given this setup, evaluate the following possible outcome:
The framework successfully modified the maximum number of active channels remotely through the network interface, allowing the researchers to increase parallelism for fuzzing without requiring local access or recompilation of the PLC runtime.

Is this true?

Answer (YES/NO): NO